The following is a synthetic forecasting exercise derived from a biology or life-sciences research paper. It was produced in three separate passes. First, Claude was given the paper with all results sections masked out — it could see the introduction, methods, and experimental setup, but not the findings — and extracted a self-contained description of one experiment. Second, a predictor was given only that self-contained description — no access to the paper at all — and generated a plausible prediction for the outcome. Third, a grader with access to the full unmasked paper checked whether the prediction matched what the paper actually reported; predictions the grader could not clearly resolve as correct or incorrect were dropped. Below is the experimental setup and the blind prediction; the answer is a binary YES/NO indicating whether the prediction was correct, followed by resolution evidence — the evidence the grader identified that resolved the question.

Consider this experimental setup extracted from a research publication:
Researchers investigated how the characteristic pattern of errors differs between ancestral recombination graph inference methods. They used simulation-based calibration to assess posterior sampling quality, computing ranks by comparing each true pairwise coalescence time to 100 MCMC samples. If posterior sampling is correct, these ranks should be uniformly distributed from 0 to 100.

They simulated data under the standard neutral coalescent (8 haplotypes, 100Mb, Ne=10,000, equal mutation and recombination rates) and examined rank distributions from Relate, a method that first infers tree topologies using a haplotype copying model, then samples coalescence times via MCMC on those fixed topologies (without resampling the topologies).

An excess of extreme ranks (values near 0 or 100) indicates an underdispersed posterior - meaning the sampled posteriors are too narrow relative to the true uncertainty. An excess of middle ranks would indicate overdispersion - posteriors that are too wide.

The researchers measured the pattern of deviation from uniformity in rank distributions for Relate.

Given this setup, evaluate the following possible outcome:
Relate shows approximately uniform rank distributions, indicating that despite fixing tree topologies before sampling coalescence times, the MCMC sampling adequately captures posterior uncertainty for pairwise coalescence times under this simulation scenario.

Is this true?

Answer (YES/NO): NO